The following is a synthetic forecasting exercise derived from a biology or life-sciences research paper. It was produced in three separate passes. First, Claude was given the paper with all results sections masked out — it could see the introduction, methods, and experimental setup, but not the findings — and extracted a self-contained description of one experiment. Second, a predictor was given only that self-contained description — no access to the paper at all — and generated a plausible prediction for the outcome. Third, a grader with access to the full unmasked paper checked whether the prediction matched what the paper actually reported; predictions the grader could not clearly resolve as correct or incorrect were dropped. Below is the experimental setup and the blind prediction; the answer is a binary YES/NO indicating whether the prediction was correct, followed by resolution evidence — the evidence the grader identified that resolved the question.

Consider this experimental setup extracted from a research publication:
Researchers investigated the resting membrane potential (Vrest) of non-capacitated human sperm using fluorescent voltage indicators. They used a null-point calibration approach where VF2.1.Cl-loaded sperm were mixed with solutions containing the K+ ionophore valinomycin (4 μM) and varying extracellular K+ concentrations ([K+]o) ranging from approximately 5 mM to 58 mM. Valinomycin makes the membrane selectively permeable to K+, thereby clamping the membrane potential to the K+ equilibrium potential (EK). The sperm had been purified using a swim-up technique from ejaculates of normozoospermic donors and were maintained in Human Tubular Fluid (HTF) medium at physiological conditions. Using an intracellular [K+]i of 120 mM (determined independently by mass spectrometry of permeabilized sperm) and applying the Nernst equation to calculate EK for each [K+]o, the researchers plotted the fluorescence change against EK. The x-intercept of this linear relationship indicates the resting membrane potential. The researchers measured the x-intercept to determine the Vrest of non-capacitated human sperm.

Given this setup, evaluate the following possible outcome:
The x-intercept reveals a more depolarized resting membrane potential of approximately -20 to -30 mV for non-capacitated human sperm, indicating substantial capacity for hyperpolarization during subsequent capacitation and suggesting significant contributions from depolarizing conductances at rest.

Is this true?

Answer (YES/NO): NO